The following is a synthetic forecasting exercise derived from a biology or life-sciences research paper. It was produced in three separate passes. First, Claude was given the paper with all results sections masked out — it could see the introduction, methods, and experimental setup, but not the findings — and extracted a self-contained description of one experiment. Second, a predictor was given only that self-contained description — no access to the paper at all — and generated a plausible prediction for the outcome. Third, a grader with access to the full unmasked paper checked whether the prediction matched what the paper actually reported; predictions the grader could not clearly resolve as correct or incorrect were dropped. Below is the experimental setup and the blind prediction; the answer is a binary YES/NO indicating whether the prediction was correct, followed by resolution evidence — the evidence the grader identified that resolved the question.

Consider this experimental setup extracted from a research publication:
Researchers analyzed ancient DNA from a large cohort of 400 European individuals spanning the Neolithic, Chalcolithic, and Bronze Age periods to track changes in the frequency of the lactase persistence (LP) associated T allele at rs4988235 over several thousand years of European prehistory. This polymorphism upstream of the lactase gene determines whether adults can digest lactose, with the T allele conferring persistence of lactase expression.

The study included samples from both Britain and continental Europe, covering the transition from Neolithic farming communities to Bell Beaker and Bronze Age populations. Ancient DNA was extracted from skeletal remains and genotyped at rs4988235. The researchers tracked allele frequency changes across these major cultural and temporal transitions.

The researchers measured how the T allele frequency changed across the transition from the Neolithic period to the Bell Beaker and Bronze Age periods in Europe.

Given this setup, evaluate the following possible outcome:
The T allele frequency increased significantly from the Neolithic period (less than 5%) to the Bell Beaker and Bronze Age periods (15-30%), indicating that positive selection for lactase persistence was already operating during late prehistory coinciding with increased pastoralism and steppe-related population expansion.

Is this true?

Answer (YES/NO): NO